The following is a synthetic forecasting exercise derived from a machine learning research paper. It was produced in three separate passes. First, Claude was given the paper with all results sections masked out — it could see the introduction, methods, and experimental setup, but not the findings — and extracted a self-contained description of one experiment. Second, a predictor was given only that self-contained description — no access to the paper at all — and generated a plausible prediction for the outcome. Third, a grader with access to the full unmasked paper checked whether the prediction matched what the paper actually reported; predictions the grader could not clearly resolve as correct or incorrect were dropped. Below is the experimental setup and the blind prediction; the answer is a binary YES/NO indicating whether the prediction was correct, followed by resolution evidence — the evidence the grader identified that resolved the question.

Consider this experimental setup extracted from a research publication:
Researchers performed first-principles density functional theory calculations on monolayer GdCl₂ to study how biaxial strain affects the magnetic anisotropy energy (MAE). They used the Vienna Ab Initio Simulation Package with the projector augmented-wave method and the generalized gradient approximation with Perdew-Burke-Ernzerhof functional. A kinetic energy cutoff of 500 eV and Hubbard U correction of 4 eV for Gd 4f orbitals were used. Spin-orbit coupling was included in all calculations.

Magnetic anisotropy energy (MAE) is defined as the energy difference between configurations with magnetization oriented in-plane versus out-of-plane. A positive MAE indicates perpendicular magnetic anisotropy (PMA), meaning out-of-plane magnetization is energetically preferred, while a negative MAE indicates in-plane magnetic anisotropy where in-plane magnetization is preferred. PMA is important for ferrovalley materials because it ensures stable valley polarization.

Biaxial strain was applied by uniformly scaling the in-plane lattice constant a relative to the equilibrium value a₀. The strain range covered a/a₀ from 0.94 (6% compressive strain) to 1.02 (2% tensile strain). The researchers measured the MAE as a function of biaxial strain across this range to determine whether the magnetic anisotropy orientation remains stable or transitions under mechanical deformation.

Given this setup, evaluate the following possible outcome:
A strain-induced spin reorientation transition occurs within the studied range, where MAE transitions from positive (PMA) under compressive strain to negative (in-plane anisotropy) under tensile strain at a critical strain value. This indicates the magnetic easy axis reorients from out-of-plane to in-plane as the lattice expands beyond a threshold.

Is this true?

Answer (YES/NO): NO